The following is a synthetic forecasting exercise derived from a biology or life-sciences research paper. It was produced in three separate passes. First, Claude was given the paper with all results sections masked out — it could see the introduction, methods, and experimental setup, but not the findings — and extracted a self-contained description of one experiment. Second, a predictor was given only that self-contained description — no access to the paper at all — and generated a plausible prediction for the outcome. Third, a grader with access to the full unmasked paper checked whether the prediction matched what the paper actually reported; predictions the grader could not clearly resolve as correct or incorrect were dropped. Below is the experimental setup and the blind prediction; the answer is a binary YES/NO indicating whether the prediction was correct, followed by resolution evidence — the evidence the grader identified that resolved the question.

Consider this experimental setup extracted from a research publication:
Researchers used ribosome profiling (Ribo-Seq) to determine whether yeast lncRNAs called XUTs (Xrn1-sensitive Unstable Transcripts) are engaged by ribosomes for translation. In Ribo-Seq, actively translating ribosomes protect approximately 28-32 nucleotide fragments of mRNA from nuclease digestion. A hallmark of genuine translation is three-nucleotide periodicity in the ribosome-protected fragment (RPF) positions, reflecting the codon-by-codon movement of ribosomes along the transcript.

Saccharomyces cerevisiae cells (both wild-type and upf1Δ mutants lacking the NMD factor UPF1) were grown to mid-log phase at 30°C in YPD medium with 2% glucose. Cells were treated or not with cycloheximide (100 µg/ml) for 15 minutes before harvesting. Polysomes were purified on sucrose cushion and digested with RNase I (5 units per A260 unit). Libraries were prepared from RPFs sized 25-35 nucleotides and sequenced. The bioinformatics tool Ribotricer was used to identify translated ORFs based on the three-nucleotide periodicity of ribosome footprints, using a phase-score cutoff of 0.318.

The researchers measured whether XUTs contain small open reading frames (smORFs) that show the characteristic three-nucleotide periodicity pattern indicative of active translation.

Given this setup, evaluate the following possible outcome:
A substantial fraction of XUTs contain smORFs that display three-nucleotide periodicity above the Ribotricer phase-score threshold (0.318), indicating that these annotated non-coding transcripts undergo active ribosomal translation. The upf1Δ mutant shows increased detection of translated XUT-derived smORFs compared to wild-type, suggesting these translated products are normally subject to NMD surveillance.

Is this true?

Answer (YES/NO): YES